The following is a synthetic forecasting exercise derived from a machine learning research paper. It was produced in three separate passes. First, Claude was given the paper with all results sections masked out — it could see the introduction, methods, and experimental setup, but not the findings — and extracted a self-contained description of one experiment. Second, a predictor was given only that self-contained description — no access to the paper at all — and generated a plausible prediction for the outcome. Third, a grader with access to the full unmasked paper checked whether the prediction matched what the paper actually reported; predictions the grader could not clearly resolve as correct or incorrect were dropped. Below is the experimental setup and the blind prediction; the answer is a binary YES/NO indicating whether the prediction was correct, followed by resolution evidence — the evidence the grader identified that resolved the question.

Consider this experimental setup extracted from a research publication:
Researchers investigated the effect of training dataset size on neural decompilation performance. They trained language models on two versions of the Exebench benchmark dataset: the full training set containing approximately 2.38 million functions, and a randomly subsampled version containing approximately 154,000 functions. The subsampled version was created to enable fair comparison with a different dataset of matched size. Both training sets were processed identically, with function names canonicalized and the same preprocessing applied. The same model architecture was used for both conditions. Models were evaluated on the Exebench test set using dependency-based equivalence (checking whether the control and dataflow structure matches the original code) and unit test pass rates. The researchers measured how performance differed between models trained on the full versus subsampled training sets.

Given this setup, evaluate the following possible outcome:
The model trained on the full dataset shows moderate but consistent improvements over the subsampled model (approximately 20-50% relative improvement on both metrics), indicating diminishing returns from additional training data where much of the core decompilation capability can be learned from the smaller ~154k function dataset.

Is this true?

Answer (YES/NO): NO